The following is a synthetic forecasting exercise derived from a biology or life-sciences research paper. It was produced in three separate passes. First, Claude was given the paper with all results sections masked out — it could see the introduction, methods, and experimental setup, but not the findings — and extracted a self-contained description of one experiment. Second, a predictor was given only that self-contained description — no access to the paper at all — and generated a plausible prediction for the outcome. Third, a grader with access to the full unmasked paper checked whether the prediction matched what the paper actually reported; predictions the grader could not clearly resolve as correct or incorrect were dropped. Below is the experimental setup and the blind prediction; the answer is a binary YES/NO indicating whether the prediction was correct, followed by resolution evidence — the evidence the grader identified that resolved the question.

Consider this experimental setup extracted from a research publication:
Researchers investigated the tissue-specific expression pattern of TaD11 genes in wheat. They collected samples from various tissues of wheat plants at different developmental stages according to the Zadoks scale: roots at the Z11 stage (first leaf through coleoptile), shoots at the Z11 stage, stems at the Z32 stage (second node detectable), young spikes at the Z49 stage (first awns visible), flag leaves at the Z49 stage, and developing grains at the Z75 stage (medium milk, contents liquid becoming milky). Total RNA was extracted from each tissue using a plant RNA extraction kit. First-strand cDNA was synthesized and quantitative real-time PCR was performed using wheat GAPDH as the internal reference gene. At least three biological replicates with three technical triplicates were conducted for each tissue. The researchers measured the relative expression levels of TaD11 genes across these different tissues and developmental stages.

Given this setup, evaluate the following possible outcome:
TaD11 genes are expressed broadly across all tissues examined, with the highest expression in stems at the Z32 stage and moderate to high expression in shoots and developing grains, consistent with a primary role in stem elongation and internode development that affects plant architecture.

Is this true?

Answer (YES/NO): NO